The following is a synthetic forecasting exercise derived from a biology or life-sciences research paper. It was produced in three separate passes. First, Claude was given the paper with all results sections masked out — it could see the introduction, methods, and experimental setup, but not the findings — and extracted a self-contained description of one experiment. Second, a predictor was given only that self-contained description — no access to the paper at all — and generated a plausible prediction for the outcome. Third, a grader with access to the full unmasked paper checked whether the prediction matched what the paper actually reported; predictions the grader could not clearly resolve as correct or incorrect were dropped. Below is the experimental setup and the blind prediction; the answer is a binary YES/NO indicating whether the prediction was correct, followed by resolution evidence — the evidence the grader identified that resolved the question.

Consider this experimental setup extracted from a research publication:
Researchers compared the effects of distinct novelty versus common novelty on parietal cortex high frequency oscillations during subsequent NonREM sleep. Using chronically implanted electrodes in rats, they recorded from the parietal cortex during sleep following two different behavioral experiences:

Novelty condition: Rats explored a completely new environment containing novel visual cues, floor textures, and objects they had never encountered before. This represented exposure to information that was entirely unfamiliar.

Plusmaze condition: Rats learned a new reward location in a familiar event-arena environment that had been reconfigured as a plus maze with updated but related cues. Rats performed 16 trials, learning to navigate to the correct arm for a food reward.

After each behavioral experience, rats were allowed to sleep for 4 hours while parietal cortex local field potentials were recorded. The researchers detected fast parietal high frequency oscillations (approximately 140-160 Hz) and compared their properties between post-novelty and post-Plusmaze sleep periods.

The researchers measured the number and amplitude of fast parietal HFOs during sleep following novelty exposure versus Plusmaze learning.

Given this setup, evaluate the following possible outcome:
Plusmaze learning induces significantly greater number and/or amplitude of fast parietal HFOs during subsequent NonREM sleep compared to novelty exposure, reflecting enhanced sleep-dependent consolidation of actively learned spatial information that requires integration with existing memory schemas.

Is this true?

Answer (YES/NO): YES